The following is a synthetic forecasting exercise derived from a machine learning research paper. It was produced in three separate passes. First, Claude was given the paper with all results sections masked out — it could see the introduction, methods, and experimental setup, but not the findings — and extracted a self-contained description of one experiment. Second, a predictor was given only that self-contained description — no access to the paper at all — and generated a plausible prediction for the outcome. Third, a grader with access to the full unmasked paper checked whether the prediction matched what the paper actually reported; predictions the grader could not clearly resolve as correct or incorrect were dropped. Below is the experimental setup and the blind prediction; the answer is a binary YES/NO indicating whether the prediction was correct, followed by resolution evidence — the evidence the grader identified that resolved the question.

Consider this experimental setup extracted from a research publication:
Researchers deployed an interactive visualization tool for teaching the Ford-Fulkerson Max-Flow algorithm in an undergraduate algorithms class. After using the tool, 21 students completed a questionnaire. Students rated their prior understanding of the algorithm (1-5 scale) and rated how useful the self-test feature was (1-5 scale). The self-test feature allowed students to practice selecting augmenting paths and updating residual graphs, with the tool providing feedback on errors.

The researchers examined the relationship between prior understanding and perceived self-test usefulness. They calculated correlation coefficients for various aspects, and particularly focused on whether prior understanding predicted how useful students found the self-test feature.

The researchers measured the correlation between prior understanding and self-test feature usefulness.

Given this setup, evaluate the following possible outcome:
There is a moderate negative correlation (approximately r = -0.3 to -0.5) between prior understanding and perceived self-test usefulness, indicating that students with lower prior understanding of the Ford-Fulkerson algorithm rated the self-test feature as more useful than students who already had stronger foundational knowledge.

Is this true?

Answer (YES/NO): NO